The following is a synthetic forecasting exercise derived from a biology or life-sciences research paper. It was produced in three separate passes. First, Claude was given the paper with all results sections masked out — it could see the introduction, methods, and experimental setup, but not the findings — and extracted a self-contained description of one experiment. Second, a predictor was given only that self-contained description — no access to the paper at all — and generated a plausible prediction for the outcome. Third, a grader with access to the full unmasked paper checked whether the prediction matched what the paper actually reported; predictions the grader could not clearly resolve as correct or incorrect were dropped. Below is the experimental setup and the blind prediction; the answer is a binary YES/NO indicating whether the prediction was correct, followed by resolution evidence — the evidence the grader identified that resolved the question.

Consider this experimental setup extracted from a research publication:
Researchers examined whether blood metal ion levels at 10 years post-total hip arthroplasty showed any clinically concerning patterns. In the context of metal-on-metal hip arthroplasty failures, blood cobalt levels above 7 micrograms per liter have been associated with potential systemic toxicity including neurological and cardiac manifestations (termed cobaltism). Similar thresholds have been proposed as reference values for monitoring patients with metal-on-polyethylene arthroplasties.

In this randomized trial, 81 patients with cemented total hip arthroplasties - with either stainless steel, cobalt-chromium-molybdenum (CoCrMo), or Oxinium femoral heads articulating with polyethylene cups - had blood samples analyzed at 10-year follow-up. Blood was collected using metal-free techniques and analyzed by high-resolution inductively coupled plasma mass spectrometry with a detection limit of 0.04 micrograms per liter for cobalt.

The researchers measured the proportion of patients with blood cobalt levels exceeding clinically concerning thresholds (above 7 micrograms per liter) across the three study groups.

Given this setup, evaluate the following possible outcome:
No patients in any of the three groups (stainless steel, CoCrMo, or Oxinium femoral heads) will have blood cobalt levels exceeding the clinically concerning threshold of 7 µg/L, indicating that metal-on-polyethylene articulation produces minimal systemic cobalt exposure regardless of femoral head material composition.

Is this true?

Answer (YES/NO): YES